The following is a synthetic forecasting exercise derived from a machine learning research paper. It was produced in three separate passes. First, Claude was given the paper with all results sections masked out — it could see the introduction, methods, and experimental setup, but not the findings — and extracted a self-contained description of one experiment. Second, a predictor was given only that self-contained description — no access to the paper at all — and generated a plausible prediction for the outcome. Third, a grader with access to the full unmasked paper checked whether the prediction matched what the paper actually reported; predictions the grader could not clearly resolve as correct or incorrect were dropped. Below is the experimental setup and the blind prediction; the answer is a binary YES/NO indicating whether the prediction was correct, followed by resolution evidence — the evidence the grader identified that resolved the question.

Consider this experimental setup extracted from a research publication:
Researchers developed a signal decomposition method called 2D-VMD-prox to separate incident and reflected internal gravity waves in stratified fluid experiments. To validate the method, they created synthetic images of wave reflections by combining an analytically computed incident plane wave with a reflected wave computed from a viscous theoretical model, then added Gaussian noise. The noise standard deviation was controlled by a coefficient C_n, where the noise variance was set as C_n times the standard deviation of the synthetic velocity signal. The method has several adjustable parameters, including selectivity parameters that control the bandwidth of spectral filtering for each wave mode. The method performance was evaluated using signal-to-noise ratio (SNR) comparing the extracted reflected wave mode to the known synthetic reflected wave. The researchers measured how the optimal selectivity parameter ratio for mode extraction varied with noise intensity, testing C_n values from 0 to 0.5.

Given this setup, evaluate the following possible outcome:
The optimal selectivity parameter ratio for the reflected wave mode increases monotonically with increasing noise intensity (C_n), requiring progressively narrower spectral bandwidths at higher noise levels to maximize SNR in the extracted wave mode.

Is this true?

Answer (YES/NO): NO